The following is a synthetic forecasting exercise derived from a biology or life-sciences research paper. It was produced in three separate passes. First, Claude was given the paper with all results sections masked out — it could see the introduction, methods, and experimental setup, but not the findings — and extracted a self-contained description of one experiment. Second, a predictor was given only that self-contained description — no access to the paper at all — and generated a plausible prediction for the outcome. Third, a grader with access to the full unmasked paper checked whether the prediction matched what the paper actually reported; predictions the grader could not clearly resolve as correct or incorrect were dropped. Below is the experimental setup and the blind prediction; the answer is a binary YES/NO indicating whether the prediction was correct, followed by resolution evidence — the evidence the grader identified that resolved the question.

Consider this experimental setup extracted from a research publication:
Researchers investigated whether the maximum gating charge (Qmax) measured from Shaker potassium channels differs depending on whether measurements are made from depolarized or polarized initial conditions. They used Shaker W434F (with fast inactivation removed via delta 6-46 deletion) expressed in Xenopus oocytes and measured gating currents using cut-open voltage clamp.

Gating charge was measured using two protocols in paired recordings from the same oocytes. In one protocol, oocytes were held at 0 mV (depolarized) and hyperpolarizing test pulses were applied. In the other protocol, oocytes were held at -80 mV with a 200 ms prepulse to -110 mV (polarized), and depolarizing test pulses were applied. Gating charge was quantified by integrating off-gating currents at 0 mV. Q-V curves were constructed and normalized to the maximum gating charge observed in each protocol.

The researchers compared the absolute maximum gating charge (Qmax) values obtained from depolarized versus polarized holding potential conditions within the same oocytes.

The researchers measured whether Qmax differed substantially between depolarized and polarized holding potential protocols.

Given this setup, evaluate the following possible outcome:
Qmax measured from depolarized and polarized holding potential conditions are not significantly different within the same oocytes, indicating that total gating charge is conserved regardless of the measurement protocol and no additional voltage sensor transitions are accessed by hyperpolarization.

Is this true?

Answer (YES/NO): YES